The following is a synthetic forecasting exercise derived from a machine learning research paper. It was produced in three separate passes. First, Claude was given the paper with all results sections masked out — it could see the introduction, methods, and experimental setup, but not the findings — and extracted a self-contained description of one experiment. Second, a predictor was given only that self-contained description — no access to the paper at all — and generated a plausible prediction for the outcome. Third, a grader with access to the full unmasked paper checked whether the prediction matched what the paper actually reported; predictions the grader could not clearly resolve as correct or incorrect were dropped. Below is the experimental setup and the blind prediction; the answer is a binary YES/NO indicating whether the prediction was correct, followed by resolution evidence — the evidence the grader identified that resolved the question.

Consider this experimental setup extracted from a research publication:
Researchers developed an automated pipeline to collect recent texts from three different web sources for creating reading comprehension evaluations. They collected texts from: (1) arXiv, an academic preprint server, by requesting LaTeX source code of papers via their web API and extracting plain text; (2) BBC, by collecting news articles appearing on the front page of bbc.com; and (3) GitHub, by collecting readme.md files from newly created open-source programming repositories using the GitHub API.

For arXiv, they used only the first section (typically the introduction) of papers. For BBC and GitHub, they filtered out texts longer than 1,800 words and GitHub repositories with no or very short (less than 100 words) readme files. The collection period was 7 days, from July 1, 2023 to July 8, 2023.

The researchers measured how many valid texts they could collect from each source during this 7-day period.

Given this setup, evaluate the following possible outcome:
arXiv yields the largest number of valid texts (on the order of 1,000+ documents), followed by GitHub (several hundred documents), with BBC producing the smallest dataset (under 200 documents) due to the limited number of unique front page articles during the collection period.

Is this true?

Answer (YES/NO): NO